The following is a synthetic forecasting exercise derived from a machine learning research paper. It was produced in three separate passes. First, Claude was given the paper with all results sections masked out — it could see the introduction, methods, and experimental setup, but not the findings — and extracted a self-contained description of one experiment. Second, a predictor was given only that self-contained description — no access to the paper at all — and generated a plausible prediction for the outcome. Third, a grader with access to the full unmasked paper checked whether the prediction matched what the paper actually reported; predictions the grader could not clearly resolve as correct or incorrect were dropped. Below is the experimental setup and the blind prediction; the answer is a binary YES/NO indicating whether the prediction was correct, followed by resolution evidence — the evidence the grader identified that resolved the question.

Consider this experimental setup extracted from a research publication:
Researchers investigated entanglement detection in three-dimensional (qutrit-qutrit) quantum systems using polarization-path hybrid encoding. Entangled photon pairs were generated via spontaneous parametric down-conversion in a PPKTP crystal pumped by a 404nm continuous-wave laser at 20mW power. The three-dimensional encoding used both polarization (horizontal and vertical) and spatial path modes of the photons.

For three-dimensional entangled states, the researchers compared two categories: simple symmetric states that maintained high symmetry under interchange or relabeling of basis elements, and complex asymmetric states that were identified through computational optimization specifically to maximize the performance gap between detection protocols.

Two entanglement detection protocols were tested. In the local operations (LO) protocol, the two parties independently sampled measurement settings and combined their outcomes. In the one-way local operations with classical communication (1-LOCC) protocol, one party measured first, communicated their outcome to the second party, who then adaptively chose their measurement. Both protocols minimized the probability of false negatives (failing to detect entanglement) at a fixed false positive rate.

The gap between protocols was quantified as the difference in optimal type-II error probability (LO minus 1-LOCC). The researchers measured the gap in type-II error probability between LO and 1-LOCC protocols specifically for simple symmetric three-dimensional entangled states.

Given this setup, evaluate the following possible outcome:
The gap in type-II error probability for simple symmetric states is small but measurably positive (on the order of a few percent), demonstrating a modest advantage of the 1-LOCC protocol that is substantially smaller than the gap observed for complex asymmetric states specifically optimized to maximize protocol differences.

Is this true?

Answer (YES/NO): NO